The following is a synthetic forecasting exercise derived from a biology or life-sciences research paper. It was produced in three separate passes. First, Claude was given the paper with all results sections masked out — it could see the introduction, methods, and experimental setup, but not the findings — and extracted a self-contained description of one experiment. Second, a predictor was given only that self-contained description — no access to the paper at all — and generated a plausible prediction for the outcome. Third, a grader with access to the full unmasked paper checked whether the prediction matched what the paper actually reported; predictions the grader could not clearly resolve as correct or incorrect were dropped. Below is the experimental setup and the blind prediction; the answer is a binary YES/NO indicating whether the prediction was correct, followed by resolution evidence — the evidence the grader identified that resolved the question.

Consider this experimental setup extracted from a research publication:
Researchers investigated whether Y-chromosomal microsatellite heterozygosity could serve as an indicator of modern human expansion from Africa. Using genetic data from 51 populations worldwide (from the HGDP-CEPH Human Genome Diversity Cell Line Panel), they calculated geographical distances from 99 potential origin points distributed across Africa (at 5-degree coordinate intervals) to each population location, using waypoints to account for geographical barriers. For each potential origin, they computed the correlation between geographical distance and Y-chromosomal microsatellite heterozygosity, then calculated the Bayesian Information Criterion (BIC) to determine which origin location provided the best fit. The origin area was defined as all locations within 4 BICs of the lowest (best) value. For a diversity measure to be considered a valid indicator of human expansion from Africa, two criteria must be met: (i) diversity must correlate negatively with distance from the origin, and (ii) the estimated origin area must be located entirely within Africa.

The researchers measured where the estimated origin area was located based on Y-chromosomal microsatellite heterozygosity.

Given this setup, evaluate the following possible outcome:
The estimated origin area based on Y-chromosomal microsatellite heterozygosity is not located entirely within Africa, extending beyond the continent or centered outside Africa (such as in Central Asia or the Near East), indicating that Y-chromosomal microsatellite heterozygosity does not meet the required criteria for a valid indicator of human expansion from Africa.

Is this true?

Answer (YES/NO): YES